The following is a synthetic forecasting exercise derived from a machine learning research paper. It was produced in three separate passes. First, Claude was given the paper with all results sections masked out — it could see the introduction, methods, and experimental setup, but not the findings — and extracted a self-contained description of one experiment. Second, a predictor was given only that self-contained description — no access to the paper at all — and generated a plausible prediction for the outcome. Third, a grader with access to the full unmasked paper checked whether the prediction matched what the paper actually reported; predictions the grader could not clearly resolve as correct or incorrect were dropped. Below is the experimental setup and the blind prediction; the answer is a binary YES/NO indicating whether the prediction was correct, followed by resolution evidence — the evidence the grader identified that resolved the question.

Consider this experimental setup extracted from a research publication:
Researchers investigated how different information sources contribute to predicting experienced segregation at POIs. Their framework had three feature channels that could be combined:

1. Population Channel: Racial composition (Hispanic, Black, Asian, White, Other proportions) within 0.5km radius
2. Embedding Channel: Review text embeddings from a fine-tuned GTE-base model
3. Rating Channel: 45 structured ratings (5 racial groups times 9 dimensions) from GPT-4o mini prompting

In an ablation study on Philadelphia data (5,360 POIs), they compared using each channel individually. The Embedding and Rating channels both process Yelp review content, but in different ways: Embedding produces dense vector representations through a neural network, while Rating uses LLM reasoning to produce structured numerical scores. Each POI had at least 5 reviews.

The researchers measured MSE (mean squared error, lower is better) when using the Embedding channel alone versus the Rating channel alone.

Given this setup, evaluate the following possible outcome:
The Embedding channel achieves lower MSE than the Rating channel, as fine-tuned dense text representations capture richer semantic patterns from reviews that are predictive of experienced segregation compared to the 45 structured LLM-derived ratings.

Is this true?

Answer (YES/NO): YES